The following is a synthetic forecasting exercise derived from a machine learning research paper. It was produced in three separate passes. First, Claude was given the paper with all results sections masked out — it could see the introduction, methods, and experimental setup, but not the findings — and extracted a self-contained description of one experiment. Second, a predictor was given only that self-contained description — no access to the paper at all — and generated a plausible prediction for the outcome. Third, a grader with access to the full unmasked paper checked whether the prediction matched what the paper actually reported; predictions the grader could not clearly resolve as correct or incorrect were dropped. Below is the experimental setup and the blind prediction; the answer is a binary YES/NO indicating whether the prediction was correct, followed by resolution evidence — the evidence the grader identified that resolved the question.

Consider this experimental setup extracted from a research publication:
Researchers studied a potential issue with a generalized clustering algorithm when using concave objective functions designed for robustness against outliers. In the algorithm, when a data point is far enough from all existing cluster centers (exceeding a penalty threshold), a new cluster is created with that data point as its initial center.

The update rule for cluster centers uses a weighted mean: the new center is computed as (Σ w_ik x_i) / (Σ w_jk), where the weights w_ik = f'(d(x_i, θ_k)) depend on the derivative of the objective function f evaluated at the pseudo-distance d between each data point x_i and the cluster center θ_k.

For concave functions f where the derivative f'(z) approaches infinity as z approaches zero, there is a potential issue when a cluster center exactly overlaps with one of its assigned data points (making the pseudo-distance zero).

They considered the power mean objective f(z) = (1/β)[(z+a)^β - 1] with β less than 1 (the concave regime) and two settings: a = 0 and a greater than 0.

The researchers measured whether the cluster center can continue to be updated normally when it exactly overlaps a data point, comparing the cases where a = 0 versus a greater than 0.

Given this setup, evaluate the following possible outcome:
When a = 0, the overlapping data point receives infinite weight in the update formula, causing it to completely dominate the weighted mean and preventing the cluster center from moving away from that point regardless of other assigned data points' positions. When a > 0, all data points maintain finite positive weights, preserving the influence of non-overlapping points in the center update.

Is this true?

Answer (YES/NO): YES